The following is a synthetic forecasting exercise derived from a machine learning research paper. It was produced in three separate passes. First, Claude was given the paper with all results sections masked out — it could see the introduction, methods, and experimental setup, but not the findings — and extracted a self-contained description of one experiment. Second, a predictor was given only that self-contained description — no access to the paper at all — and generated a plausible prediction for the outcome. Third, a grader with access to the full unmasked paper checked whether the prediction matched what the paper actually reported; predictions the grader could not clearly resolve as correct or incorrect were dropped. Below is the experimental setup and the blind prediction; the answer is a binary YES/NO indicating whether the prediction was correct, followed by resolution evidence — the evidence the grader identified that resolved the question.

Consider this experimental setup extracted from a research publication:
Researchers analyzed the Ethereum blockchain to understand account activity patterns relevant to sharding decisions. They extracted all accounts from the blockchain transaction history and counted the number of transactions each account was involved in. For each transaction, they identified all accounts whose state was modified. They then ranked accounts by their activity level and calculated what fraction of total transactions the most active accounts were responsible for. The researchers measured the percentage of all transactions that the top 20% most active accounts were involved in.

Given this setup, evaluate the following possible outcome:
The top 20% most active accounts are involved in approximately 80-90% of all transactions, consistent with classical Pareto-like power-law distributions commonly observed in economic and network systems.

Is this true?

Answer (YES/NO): NO